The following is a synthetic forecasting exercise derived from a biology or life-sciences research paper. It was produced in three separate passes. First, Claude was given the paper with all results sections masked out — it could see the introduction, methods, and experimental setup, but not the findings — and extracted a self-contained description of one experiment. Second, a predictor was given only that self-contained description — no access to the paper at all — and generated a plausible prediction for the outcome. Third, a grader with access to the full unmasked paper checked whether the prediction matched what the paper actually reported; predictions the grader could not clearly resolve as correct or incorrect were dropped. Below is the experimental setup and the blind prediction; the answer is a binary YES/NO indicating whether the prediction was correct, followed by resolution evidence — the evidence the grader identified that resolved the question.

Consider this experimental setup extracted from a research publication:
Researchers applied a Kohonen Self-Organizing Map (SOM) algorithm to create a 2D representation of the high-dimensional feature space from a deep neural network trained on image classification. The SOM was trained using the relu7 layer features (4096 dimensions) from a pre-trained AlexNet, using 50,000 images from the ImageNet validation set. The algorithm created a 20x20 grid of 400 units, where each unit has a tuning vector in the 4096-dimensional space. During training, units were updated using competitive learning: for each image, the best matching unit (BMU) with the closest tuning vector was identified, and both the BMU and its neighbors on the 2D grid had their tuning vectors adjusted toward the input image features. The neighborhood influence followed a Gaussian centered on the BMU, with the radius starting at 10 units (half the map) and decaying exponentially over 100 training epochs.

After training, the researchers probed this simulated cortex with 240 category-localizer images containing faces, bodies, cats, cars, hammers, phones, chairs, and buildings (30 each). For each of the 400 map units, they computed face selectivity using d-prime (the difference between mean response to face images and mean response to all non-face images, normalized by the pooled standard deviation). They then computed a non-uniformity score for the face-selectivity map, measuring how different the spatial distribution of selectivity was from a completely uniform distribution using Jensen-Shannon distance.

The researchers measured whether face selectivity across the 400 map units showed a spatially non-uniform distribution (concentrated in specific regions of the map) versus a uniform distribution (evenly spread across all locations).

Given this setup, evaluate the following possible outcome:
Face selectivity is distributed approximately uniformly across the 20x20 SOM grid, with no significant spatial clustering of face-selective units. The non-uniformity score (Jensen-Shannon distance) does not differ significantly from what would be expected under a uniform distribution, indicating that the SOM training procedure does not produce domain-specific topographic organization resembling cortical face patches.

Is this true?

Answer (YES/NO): NO